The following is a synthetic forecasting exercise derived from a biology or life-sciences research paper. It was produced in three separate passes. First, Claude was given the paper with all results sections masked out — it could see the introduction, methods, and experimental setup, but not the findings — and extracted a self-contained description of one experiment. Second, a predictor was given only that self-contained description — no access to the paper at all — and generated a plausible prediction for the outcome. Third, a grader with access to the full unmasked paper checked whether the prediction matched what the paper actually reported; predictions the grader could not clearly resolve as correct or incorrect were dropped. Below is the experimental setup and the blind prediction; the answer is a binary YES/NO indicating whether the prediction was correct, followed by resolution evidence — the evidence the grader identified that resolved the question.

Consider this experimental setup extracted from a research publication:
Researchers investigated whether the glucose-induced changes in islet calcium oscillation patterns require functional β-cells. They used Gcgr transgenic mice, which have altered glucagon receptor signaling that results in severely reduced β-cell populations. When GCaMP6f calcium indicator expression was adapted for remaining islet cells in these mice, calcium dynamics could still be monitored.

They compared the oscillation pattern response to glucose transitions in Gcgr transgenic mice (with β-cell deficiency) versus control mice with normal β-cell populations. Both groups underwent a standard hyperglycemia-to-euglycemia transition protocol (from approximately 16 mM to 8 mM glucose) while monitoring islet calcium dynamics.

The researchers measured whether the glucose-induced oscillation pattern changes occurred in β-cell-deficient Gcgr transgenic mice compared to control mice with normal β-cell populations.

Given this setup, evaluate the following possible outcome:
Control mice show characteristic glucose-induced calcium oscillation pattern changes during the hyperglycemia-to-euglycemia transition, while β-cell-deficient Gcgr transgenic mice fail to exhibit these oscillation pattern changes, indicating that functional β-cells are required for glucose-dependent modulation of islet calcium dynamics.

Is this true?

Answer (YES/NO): NO